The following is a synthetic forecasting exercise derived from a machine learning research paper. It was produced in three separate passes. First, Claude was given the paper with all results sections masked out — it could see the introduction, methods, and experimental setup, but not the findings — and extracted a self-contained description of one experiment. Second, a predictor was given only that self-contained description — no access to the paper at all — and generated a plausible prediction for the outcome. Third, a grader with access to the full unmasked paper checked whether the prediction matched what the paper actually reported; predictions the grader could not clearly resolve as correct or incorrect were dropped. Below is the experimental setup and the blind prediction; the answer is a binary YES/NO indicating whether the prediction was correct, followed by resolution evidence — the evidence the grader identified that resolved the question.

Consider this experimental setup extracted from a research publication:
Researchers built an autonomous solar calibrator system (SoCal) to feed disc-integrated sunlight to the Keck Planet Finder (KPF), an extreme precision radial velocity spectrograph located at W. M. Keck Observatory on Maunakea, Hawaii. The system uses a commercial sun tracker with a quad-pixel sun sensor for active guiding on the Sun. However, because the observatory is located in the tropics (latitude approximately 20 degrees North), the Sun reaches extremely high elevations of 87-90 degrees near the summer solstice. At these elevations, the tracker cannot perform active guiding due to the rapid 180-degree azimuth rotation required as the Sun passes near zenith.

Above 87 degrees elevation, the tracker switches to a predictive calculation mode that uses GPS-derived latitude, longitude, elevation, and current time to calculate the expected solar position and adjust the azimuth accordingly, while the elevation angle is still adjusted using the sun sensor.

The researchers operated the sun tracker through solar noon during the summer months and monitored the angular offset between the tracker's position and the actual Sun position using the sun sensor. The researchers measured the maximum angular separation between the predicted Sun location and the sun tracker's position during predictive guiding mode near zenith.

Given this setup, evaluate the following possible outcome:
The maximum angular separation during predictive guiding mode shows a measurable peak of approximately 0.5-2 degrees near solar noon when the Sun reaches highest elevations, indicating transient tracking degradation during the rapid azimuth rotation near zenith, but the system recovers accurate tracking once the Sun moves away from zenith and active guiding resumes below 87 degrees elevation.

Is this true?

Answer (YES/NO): NO